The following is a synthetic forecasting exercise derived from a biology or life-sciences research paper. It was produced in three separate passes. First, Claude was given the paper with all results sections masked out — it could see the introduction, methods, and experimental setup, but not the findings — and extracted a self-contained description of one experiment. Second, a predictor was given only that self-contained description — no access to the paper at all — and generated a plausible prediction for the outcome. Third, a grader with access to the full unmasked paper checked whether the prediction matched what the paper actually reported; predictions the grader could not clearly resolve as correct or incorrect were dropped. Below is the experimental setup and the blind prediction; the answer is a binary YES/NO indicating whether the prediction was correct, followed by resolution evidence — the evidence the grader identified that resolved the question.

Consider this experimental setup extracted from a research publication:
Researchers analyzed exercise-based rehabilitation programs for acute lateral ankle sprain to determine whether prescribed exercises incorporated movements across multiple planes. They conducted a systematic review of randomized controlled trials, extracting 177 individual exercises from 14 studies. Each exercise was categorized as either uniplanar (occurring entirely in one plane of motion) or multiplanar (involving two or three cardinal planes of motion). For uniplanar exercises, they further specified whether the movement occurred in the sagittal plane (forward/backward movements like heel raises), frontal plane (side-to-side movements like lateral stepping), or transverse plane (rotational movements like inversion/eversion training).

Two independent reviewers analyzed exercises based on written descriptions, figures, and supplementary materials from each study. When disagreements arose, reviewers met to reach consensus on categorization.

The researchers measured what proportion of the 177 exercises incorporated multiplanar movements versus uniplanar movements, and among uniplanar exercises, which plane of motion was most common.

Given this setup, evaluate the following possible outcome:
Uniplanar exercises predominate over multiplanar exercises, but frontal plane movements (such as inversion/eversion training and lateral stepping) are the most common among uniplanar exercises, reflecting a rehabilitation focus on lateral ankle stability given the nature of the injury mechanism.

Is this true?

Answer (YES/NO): NO